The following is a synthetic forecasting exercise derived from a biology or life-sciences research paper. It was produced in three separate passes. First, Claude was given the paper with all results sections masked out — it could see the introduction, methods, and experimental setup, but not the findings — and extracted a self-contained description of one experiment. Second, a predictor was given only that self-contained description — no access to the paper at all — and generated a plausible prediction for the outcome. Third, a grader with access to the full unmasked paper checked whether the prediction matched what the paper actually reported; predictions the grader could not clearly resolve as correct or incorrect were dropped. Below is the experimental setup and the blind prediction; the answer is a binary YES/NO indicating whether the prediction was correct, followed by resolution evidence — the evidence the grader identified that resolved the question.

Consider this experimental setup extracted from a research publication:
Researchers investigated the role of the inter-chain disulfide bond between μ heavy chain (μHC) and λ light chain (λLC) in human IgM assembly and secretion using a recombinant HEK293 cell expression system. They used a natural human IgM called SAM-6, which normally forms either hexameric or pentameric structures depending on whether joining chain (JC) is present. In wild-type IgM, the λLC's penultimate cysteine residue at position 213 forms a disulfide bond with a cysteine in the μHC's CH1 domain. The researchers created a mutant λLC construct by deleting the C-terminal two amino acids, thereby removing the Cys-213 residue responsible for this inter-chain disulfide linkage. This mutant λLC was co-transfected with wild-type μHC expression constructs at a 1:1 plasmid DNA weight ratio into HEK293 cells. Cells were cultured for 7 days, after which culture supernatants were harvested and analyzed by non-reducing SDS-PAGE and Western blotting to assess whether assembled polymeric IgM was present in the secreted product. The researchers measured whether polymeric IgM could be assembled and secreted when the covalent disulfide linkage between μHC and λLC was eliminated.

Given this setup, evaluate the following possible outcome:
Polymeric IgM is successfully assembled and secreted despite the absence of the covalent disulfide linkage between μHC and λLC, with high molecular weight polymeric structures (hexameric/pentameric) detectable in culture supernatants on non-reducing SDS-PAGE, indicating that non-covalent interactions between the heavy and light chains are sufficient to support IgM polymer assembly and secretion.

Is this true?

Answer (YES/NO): YES